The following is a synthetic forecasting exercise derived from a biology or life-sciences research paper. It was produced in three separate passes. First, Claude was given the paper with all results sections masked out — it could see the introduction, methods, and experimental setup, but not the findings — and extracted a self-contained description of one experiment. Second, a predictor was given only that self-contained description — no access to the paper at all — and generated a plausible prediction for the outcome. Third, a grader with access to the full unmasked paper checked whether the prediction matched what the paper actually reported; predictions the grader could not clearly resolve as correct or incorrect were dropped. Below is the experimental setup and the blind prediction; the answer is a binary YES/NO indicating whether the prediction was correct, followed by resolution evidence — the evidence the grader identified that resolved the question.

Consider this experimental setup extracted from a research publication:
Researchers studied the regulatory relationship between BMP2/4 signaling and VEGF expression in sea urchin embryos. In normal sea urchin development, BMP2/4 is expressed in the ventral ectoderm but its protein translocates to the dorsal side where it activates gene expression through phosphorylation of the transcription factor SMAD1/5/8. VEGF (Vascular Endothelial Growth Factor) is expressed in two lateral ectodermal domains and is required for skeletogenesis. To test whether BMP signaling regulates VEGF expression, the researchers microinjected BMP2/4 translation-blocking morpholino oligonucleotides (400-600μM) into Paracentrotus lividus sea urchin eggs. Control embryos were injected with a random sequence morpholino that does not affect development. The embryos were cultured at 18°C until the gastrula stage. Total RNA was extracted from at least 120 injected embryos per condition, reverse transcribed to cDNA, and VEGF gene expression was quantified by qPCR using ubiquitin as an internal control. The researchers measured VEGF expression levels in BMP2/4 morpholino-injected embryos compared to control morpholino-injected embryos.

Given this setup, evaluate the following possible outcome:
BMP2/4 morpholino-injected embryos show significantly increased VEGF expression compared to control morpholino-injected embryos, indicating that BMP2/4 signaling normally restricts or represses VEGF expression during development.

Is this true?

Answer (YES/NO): NO